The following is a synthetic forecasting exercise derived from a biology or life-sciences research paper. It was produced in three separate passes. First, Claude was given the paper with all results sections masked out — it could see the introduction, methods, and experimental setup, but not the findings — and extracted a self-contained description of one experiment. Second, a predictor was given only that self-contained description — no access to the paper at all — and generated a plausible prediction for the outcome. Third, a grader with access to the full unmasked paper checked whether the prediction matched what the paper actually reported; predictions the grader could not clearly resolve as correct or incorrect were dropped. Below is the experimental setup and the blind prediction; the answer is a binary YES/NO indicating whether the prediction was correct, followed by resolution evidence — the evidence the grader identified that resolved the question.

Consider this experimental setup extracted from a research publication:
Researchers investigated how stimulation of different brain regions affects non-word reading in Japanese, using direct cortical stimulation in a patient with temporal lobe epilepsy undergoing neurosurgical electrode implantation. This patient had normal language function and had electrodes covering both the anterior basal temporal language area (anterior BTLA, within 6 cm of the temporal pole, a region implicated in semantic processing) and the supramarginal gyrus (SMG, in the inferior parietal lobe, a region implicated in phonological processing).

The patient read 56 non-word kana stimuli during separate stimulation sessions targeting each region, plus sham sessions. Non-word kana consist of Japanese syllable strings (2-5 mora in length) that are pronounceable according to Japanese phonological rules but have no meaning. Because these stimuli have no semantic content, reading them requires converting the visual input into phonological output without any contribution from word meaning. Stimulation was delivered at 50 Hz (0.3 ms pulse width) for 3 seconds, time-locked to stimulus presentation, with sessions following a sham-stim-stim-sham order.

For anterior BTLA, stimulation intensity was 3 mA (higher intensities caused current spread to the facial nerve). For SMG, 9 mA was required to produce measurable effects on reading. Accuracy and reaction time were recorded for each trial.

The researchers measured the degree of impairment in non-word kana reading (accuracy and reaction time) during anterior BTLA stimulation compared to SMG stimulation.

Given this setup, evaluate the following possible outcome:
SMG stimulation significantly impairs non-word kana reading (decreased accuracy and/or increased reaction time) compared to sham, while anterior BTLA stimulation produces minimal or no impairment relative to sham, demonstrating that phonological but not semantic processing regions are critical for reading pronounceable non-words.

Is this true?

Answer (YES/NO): YES